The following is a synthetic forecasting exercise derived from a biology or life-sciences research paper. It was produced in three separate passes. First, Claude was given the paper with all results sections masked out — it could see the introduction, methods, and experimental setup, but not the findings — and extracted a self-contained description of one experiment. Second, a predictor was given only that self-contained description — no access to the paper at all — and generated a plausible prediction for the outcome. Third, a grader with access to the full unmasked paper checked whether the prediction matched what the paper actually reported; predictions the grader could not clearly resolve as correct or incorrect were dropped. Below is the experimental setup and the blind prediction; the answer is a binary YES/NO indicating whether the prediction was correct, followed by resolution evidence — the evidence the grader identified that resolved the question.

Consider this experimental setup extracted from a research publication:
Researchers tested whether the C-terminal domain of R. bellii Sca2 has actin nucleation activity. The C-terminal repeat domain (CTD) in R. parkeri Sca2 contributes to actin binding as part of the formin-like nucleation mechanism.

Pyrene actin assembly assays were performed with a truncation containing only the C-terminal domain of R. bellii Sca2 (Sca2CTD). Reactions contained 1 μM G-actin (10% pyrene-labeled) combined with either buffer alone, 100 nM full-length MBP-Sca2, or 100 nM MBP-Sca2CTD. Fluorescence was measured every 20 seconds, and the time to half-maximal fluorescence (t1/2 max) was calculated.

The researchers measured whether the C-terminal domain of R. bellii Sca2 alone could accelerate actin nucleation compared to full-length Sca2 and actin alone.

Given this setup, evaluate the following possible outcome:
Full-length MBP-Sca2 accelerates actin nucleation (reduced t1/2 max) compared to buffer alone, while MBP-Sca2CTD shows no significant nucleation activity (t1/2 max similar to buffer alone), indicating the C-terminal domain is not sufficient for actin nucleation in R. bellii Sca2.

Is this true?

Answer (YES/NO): YES